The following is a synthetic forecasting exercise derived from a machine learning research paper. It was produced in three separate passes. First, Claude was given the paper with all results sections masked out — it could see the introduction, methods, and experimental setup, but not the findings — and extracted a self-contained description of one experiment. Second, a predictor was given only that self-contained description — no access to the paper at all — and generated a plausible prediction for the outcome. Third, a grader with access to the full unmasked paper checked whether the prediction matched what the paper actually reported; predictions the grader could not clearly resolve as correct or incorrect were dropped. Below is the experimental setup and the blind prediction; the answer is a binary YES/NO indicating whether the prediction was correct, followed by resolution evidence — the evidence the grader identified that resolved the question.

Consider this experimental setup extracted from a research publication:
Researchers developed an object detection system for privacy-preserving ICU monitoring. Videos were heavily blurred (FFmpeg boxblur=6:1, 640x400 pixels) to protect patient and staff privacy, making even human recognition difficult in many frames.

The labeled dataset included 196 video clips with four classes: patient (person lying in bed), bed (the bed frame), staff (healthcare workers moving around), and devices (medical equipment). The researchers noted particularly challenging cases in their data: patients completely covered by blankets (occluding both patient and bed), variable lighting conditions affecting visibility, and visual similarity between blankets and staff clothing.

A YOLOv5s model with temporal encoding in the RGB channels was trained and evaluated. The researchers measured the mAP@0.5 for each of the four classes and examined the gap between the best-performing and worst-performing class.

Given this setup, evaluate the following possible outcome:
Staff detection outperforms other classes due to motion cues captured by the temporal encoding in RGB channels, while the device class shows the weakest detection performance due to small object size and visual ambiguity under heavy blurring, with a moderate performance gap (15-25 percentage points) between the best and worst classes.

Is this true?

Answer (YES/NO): NO